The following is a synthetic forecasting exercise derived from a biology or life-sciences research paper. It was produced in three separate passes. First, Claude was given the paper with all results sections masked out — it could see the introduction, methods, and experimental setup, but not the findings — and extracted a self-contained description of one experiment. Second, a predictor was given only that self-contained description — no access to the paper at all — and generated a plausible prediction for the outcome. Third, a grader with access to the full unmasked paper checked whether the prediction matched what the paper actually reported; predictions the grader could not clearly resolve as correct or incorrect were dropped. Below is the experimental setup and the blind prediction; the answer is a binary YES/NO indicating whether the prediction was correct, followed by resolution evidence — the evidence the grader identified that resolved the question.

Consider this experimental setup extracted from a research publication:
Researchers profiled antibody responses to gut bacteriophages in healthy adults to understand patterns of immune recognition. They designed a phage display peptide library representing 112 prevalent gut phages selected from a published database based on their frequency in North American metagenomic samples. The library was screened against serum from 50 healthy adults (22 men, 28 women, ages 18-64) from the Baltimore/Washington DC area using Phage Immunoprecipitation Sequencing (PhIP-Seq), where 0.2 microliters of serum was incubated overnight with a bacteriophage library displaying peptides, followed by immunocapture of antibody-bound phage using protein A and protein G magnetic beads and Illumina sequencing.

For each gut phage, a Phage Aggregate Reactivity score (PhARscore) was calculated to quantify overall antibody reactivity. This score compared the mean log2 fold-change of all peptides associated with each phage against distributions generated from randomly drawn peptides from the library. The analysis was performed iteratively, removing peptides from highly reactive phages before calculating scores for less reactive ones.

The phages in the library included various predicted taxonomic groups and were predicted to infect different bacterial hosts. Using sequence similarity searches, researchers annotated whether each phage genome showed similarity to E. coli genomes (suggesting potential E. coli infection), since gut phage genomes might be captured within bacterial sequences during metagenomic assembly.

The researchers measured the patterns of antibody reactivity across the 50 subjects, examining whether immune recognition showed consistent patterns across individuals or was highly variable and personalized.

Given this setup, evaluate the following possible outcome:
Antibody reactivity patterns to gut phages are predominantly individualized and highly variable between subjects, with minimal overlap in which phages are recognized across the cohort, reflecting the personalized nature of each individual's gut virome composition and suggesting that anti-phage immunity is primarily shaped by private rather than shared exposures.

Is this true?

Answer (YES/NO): NO